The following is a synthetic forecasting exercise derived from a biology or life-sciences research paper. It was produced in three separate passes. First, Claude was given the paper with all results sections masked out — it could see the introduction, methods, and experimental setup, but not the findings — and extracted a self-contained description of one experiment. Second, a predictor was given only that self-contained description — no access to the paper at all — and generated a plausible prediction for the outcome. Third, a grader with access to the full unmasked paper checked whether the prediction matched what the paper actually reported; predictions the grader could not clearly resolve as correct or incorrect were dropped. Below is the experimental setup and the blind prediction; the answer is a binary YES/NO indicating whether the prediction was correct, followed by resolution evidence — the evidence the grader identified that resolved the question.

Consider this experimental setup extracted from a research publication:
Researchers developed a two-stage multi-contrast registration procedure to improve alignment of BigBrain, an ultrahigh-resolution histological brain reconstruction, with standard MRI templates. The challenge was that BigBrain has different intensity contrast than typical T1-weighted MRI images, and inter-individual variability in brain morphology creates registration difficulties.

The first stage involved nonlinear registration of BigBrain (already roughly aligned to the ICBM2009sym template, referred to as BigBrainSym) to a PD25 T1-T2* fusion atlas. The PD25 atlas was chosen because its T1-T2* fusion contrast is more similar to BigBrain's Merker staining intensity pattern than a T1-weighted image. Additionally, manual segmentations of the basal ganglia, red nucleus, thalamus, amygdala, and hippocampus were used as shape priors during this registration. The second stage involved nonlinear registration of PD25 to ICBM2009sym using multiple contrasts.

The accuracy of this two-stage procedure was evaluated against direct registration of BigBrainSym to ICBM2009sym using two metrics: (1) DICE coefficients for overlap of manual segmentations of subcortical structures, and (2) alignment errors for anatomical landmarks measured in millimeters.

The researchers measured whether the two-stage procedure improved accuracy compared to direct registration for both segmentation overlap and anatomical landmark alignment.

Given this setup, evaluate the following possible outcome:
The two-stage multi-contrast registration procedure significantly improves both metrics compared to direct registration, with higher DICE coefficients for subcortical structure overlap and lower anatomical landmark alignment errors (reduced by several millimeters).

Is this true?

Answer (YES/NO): NO